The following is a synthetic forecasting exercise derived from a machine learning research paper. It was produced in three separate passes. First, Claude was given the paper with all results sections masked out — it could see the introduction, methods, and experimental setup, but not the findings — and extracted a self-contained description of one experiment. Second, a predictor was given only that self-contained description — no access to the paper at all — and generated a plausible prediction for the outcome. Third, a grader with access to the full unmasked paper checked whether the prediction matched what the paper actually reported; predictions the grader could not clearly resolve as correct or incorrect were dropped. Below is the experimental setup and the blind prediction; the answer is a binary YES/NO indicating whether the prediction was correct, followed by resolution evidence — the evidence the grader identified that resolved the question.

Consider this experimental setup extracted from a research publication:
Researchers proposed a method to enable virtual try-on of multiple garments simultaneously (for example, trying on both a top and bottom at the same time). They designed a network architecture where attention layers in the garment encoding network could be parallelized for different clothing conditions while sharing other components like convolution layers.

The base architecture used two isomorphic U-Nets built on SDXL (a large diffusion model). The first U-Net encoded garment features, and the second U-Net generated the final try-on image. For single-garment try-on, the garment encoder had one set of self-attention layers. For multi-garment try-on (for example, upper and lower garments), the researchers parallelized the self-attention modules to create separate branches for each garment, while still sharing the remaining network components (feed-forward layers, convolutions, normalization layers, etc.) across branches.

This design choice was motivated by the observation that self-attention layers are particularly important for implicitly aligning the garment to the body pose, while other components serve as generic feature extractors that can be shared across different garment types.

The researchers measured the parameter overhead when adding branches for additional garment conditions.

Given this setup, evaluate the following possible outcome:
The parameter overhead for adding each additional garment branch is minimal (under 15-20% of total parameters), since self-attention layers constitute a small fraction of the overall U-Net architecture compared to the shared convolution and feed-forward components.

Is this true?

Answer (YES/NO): YES